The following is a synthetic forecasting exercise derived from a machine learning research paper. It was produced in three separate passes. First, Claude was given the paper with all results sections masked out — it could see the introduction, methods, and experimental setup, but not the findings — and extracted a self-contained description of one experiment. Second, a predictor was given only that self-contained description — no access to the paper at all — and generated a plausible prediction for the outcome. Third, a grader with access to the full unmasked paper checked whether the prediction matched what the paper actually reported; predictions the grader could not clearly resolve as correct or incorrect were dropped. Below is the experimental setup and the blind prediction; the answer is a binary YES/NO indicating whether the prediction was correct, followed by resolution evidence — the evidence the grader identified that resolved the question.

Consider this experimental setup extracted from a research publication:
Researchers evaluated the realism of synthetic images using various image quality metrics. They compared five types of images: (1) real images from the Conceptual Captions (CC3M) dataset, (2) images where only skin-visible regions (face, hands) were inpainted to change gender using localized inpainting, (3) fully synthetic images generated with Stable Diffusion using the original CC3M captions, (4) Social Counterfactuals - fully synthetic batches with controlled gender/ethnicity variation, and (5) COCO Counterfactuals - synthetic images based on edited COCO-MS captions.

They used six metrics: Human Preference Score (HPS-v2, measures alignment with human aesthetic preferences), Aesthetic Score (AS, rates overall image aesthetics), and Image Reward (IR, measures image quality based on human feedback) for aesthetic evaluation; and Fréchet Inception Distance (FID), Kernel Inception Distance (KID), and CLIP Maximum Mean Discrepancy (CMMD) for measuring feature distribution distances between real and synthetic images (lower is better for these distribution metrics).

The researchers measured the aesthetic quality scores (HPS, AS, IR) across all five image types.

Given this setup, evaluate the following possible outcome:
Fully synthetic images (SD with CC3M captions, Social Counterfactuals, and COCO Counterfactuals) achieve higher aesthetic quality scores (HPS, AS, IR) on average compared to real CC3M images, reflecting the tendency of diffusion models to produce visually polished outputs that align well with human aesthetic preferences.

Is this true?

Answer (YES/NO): NO